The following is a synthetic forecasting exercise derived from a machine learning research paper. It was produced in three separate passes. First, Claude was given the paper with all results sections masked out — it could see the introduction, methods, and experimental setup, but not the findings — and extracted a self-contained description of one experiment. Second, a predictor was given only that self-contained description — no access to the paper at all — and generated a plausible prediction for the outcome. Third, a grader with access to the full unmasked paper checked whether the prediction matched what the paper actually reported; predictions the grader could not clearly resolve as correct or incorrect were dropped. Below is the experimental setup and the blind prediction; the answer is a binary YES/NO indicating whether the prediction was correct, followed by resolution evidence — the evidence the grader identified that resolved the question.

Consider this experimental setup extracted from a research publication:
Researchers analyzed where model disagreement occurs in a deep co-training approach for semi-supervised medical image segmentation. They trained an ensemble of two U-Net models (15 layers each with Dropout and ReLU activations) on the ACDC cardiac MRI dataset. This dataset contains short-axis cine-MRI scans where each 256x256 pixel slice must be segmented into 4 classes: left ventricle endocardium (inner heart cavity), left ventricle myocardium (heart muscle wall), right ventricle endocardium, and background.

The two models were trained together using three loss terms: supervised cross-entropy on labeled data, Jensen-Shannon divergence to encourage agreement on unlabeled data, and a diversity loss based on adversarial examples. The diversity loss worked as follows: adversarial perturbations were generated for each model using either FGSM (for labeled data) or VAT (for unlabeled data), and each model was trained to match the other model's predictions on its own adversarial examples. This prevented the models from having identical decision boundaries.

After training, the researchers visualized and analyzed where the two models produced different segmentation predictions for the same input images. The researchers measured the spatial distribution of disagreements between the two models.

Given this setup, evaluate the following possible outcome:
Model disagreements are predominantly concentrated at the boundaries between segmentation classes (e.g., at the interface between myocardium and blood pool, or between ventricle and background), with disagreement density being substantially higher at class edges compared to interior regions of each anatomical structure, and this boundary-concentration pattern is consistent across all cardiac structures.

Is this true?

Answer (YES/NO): NO